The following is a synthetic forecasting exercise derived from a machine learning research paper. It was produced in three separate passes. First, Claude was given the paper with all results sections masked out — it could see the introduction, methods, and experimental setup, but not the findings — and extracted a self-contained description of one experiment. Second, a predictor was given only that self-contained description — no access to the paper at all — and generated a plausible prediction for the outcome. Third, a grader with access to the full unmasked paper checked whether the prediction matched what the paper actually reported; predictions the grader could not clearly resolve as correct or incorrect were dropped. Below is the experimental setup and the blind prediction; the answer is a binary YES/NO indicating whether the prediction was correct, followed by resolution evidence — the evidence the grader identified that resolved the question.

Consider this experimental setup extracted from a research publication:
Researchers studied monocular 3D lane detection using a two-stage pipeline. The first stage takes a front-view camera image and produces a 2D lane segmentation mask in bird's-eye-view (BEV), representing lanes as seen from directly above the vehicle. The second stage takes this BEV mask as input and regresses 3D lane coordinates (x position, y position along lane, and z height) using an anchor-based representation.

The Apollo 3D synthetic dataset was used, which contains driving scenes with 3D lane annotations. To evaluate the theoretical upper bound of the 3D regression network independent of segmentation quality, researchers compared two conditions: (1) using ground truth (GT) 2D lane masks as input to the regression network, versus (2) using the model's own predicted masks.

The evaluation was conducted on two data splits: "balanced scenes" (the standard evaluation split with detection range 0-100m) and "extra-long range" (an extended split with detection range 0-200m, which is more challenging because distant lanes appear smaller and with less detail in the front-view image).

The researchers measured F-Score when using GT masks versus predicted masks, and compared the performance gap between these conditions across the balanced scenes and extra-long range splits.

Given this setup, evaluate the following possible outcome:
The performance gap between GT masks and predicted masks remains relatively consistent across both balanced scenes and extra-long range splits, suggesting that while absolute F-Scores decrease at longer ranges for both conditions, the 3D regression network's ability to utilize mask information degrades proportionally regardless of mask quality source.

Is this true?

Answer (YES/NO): NO